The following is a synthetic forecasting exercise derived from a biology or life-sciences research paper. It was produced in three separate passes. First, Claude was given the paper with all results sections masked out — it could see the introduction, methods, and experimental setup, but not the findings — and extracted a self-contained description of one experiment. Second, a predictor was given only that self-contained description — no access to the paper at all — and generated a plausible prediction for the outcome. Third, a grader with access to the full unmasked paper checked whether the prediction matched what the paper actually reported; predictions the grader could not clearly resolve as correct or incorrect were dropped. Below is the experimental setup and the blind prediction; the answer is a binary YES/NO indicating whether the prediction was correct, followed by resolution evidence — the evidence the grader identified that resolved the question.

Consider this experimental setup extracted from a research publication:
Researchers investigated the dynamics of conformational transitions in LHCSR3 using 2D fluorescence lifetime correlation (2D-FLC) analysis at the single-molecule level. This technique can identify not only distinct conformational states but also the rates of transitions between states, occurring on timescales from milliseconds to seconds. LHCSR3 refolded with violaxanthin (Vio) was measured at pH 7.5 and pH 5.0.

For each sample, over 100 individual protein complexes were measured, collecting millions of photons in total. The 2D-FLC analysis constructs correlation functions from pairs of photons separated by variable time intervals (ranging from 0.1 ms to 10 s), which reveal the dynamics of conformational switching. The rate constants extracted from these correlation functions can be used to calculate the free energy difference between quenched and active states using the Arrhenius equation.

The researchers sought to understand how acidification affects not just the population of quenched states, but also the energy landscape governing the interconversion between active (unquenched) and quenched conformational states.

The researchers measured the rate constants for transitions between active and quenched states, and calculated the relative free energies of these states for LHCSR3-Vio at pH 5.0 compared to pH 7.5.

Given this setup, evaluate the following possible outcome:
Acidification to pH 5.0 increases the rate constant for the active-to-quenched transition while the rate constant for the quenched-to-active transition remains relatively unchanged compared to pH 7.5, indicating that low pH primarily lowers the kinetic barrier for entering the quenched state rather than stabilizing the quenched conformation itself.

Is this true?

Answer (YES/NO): NO